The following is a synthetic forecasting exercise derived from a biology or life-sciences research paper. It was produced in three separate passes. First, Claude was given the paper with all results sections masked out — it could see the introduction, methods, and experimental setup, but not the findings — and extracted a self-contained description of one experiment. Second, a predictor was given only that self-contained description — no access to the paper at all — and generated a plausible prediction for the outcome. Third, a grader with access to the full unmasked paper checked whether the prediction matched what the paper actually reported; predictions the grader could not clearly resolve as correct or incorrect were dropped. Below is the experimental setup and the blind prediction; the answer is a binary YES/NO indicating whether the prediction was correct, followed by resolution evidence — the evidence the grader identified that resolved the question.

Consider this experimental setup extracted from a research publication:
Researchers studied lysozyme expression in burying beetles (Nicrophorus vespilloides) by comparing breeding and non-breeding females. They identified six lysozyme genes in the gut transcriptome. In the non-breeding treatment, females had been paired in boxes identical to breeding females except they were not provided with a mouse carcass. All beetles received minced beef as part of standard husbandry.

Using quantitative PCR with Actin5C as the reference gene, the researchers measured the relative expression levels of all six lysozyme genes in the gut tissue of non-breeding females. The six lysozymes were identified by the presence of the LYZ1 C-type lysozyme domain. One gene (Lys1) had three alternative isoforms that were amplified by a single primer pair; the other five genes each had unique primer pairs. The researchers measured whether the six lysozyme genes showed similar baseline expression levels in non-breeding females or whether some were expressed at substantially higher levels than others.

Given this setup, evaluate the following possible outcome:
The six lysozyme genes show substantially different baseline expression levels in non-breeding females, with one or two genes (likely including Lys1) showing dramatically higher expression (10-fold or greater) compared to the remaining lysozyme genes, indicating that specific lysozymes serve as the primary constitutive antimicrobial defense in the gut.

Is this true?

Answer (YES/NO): NO